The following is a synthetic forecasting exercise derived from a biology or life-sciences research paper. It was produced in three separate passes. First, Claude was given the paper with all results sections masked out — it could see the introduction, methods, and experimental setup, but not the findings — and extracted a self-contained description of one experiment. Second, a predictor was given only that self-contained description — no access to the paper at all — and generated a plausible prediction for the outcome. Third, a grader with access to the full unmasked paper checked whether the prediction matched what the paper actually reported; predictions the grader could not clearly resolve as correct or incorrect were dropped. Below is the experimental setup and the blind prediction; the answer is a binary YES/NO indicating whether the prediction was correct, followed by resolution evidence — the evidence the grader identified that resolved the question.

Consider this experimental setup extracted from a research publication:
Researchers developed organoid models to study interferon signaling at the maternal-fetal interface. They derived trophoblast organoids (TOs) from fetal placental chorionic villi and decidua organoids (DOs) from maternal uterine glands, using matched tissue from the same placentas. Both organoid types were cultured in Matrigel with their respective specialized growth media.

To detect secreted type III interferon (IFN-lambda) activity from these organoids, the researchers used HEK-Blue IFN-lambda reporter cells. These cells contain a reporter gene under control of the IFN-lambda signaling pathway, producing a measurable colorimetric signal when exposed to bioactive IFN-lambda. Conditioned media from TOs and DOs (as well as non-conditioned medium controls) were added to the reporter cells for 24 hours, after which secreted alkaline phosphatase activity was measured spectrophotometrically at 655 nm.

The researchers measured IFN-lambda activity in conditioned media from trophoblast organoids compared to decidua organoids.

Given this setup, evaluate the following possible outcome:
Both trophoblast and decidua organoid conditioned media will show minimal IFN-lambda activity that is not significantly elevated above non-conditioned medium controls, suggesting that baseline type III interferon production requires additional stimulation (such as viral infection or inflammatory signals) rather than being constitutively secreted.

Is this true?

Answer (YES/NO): NO